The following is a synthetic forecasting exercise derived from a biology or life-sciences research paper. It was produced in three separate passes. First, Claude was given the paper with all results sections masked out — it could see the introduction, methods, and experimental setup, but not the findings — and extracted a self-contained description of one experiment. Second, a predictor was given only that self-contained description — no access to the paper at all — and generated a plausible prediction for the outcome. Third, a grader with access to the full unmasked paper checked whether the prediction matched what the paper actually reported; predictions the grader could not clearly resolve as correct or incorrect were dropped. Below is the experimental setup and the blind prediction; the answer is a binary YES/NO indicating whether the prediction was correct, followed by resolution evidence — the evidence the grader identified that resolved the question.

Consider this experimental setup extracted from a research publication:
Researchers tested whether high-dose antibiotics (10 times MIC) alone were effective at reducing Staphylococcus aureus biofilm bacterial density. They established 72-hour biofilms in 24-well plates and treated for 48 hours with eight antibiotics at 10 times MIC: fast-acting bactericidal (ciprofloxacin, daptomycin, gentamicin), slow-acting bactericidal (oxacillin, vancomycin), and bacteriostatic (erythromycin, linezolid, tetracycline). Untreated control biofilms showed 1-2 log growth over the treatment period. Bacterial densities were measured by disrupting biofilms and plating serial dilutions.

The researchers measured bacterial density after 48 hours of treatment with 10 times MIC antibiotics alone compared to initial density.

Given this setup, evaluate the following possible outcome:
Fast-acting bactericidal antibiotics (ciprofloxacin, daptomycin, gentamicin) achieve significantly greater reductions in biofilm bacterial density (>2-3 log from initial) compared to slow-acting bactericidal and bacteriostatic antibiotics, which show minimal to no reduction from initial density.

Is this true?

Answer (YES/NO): NO